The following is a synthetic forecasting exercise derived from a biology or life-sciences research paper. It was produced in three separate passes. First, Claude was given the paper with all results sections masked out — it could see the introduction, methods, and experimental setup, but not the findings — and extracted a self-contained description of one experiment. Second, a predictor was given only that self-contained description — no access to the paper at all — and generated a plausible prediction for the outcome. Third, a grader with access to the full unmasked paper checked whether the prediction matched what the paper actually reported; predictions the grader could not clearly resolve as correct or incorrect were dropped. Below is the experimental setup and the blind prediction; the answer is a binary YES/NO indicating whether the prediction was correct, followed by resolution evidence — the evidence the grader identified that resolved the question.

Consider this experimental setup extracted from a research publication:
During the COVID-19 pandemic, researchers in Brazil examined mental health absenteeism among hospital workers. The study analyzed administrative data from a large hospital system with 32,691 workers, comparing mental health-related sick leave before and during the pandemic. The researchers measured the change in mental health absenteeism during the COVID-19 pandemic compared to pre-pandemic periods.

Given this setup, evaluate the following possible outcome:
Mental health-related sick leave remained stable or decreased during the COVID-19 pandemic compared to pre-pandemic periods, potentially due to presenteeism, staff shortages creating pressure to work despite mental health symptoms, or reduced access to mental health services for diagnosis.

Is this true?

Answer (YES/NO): NO